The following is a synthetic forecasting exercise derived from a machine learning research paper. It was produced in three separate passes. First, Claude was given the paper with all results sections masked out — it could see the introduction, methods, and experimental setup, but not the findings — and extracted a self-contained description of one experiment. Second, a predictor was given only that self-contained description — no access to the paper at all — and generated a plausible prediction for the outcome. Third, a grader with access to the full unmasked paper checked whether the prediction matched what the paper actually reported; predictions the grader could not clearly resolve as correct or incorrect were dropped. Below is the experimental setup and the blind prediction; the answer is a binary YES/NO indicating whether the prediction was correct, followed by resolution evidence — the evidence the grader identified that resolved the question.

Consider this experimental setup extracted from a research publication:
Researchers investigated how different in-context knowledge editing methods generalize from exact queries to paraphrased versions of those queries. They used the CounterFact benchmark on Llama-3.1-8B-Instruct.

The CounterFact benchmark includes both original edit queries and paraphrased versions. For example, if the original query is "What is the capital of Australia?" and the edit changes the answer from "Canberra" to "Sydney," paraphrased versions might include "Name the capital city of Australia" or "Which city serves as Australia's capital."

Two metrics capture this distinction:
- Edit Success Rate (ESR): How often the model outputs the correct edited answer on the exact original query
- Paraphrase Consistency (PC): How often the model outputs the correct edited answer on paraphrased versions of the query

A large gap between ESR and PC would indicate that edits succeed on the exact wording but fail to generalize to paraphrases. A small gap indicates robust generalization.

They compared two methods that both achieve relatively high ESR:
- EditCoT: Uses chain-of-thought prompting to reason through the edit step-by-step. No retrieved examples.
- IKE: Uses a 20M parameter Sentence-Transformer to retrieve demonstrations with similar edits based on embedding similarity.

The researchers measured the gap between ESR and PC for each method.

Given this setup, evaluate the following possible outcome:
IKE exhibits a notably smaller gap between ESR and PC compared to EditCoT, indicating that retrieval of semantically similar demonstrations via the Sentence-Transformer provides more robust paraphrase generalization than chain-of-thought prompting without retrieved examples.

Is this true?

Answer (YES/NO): YES